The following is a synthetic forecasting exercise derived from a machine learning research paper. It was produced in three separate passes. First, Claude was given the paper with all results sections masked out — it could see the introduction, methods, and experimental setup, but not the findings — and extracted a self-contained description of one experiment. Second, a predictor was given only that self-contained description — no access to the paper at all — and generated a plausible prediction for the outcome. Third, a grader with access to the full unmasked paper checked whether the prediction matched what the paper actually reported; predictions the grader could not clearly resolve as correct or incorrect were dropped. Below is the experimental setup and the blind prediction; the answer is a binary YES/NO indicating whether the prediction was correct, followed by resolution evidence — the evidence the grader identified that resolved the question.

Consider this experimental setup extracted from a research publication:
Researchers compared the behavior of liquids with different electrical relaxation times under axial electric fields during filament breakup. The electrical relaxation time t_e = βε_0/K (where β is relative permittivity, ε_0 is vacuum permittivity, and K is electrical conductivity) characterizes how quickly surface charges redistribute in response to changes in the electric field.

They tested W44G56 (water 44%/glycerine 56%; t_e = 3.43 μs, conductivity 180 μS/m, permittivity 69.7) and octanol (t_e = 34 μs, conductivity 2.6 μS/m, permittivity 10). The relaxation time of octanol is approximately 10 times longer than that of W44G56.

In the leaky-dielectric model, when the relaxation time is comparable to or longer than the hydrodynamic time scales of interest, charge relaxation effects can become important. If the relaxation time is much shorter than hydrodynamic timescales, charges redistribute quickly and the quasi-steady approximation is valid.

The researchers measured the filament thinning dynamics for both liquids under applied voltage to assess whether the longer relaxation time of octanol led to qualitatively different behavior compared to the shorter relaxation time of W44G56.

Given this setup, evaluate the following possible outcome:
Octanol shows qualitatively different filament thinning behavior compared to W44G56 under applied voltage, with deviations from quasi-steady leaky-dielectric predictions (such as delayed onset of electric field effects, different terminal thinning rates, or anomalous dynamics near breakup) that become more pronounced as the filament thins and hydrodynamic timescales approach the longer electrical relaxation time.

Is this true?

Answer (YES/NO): NO